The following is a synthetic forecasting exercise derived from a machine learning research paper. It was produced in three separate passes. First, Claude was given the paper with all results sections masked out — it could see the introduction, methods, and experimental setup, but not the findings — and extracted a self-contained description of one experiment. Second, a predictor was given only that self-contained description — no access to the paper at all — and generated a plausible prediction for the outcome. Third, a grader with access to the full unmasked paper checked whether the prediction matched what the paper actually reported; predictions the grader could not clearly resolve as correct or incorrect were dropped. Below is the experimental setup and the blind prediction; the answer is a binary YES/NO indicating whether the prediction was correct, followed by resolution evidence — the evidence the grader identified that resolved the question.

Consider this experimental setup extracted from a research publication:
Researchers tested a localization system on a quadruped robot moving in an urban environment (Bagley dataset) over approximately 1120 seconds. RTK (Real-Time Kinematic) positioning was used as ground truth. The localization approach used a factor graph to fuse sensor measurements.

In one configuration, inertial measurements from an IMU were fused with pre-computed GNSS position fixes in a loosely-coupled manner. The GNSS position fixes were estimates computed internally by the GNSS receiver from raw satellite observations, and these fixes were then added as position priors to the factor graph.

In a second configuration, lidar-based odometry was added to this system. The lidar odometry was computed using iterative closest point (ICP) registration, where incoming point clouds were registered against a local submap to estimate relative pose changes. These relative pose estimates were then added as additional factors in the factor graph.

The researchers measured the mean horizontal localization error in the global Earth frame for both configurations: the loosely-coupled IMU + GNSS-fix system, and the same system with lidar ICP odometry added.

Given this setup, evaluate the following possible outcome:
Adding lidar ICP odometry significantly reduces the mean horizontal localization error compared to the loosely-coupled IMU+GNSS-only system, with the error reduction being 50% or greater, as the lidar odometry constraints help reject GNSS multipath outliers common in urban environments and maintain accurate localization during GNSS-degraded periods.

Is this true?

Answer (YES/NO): NO